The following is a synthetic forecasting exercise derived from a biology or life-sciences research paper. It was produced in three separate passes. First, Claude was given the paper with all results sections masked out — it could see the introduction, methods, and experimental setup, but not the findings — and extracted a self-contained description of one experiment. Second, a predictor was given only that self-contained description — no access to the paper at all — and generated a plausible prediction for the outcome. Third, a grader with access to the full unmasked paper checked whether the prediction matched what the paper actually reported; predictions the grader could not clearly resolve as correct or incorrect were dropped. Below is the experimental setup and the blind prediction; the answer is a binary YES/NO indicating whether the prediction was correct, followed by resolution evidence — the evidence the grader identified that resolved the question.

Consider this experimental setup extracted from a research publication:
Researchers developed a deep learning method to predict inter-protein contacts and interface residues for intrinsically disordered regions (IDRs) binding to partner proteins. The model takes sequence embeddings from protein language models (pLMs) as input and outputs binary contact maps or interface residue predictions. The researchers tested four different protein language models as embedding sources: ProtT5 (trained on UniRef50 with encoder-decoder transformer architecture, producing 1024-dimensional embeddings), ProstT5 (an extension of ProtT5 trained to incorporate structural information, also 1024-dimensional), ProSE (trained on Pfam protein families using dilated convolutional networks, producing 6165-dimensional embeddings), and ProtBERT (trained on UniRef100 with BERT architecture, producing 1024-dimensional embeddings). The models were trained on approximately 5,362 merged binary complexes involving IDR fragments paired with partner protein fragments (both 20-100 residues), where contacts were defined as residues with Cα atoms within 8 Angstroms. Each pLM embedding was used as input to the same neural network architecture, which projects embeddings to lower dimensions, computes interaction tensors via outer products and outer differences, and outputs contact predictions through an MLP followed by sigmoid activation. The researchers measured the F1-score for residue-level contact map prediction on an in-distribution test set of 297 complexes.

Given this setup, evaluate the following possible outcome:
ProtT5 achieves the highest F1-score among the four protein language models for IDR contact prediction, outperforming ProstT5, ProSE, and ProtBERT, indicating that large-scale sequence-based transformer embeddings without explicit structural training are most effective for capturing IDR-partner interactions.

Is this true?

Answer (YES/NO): YES